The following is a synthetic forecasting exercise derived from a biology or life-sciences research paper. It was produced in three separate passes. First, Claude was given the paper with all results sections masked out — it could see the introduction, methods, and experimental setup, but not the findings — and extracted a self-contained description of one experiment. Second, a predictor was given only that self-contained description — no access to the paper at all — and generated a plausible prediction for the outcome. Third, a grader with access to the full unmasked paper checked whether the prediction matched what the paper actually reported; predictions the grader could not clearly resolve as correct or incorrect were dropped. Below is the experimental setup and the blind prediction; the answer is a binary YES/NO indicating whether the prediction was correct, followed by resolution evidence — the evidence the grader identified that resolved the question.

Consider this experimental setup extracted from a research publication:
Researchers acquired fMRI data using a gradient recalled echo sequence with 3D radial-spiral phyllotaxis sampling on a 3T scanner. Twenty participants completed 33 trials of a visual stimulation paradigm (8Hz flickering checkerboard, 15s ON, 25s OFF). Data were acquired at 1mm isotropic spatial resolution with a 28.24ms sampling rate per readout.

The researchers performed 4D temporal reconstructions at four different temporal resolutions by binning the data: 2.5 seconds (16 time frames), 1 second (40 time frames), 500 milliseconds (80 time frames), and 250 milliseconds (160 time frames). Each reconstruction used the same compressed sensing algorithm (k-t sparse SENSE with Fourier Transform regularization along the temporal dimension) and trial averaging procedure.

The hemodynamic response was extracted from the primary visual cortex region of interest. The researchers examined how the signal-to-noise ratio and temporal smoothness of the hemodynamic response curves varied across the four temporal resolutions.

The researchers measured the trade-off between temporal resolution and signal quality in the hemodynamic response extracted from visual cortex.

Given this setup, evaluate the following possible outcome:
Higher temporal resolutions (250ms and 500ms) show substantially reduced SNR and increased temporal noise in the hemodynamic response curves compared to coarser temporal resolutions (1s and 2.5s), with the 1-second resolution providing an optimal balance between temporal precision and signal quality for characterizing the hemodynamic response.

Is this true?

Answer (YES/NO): NO